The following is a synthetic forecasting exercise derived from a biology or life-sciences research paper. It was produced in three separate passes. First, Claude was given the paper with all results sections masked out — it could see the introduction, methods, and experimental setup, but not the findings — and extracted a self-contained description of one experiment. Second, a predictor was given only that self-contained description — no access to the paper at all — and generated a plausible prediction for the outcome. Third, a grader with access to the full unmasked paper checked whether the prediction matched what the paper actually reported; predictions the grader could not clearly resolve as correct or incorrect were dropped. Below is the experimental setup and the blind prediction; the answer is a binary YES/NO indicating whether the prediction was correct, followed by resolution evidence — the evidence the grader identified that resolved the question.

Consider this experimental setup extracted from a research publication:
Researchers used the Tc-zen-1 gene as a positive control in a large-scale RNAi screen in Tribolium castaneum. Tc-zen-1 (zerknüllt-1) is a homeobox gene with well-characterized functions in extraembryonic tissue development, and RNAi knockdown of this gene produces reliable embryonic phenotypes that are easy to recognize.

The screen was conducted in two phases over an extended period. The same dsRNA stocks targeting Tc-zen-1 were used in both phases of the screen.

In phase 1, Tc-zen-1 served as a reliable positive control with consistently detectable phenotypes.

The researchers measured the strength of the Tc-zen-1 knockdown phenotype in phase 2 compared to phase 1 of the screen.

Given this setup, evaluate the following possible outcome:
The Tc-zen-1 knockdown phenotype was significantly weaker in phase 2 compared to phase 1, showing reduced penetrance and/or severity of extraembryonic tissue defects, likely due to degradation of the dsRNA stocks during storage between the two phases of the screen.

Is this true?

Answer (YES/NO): YES